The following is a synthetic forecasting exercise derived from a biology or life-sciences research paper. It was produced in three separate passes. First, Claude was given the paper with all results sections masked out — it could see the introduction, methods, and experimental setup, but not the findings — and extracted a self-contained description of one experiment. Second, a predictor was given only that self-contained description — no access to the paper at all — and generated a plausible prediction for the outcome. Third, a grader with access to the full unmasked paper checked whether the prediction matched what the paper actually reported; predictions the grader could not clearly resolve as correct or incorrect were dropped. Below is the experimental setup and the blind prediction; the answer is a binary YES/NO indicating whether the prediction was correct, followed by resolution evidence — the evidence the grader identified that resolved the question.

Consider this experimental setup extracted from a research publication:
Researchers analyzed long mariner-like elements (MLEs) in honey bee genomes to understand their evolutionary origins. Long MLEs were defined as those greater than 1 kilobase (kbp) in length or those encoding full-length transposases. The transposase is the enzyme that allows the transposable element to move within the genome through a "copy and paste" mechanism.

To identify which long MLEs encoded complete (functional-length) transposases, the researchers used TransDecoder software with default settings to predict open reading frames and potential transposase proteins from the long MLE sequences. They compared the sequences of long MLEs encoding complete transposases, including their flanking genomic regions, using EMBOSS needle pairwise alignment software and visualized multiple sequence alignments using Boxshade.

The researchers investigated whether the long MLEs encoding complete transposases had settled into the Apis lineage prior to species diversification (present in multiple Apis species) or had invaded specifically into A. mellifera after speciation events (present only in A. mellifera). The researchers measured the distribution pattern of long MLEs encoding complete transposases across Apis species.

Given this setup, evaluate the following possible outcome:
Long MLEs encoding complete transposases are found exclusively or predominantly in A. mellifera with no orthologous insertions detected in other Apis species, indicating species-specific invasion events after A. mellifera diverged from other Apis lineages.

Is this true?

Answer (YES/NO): YES